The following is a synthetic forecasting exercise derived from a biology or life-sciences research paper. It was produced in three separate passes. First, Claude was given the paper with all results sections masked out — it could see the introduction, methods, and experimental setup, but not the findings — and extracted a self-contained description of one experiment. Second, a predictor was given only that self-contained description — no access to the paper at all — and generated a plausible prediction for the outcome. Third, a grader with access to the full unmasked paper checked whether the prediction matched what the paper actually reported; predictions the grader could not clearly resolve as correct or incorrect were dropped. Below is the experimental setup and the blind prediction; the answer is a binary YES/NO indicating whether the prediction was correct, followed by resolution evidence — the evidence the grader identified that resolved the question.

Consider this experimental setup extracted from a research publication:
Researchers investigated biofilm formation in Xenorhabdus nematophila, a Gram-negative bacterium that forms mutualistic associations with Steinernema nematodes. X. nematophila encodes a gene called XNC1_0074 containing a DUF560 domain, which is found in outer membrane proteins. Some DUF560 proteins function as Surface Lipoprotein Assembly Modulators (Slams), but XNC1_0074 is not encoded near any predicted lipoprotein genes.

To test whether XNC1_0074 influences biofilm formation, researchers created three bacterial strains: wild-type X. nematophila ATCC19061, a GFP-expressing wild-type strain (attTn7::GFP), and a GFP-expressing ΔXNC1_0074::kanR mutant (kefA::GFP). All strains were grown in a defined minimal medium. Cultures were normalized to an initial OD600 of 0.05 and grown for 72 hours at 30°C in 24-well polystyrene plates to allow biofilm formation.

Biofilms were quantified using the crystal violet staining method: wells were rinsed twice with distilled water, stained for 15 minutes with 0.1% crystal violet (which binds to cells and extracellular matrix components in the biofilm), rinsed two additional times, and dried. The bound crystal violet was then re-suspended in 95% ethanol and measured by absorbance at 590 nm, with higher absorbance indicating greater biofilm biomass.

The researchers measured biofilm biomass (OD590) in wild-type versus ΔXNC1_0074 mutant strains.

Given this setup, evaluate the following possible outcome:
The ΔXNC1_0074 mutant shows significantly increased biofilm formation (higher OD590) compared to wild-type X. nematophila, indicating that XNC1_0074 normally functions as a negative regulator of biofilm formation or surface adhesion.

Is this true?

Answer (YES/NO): NO